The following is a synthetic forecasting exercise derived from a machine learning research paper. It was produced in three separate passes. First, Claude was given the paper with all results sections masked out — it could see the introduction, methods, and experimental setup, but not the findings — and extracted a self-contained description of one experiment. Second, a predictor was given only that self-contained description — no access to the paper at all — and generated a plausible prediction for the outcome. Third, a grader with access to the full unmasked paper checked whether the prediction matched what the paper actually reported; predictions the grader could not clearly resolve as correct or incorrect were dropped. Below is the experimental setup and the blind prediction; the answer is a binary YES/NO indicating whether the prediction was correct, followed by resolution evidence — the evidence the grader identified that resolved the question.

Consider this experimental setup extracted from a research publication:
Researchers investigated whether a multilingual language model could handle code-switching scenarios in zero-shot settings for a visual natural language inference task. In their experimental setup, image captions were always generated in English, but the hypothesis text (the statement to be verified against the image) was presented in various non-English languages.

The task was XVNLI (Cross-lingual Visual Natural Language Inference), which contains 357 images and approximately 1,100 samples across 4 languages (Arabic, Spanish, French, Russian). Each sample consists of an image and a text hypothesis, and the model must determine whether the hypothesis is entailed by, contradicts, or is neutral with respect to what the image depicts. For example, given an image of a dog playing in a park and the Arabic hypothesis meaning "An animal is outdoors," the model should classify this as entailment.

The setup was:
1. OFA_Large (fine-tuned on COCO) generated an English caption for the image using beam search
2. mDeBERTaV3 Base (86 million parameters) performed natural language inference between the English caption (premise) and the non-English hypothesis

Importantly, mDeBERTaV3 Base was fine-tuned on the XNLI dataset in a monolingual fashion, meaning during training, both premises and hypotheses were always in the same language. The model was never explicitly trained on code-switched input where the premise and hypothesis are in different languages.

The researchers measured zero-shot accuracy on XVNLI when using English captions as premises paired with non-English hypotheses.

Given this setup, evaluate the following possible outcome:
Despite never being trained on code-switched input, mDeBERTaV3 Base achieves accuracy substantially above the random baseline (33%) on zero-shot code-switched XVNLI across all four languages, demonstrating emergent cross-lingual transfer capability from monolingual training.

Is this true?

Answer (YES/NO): YES